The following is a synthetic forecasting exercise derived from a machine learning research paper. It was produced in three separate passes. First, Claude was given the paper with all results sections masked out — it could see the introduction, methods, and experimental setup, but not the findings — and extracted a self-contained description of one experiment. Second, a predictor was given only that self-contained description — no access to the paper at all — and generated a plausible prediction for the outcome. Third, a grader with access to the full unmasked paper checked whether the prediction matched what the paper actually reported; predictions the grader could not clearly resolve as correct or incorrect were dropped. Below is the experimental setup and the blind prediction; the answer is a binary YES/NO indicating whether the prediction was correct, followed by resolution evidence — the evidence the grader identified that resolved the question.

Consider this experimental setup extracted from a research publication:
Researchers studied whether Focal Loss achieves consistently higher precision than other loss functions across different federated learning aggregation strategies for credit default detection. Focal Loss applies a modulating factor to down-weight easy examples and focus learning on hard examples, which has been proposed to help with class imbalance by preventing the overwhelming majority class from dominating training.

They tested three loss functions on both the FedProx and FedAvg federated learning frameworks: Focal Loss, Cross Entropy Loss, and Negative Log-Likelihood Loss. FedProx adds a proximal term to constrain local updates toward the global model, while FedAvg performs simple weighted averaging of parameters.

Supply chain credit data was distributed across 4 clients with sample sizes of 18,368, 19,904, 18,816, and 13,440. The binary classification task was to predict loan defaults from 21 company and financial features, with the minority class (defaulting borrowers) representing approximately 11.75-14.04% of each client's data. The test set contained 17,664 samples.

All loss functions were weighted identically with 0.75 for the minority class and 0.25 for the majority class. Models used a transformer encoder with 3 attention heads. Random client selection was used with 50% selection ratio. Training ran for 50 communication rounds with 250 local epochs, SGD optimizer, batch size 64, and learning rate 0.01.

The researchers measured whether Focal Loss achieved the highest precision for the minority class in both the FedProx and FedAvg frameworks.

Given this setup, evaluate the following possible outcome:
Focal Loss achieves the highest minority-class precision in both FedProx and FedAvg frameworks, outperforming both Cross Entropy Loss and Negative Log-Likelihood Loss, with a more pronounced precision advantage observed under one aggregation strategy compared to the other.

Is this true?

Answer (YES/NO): NO